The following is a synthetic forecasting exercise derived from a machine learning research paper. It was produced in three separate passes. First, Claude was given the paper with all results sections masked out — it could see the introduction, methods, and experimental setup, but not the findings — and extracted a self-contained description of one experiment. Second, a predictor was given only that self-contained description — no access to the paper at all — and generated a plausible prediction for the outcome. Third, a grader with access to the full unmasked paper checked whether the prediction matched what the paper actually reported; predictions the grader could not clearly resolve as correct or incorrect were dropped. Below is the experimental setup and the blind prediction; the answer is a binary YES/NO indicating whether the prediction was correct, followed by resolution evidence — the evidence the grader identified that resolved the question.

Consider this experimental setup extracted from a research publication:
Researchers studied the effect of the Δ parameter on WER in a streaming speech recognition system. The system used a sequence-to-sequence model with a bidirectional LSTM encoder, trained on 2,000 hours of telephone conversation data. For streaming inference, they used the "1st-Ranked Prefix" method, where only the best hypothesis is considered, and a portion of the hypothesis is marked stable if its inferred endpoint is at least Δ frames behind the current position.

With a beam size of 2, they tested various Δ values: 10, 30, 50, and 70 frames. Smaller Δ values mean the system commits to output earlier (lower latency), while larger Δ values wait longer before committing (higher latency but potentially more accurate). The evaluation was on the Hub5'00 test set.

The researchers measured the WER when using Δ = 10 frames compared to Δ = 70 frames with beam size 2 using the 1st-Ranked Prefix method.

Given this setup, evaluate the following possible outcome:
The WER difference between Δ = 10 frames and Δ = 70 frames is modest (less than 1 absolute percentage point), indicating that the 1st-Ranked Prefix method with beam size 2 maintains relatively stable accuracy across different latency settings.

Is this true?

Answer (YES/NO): NO